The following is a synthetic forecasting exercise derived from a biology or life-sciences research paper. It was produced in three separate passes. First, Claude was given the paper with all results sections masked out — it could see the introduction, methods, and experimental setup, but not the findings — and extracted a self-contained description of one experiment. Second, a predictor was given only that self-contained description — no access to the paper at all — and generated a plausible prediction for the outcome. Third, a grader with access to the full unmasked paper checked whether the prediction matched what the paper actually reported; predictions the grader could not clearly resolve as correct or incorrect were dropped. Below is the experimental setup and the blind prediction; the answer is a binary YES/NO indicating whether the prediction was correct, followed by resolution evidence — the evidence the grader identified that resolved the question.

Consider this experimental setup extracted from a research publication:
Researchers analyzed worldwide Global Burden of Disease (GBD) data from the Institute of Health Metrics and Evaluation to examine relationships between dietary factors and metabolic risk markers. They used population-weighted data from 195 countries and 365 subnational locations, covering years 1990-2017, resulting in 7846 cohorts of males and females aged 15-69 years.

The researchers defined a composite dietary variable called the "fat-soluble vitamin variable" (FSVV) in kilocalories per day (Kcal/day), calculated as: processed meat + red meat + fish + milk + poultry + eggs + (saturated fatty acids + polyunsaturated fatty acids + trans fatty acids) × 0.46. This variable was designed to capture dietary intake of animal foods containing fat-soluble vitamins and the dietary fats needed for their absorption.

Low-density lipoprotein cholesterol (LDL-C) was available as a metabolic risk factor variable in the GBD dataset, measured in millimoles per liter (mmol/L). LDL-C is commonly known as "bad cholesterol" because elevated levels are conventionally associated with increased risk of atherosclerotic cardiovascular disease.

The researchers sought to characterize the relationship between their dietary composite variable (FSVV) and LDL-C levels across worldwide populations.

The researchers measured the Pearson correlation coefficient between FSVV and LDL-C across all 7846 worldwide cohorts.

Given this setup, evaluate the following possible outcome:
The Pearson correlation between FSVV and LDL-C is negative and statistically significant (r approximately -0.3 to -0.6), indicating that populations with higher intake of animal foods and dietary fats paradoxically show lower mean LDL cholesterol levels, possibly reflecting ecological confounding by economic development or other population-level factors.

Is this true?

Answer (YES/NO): NO